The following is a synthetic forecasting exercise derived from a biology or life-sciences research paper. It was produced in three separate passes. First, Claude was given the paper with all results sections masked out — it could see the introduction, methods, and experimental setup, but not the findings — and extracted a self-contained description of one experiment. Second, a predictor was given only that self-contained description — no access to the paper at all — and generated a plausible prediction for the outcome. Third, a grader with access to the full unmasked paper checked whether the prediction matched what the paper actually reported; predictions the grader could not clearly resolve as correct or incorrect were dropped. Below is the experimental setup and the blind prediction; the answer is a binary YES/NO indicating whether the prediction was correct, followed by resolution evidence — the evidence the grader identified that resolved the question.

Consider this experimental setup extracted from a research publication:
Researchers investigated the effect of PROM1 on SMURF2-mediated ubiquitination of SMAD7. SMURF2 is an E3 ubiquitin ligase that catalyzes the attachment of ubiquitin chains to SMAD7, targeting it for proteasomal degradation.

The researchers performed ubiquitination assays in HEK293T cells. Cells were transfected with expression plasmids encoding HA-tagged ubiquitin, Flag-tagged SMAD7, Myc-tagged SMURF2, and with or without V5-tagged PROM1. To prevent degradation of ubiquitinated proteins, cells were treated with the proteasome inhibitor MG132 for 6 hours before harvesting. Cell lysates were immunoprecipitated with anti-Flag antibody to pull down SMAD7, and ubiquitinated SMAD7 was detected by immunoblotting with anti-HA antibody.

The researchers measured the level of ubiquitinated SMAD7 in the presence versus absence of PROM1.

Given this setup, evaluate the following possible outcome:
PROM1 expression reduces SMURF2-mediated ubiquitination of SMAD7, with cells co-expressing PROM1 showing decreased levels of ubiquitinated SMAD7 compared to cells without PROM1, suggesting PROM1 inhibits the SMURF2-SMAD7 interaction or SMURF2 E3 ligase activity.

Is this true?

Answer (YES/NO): YES